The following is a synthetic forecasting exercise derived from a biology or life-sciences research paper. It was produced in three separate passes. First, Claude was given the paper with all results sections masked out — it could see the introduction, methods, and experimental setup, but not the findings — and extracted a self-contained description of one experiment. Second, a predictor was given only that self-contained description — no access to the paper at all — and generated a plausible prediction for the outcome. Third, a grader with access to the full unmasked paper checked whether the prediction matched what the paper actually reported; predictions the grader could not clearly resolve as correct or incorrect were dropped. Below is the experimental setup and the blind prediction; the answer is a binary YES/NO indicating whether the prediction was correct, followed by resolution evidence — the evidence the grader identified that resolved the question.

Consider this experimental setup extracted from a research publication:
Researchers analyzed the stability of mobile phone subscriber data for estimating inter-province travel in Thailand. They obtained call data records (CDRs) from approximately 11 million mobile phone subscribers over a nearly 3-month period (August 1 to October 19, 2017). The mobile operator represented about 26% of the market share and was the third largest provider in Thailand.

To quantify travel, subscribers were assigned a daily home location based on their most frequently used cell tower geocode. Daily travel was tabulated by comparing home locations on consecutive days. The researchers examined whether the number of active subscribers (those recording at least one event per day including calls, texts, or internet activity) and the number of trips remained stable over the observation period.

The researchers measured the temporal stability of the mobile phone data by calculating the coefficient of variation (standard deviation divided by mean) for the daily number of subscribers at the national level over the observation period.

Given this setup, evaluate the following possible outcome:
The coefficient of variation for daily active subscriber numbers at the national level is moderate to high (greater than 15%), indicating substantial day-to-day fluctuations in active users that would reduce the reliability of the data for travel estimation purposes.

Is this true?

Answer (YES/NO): NO